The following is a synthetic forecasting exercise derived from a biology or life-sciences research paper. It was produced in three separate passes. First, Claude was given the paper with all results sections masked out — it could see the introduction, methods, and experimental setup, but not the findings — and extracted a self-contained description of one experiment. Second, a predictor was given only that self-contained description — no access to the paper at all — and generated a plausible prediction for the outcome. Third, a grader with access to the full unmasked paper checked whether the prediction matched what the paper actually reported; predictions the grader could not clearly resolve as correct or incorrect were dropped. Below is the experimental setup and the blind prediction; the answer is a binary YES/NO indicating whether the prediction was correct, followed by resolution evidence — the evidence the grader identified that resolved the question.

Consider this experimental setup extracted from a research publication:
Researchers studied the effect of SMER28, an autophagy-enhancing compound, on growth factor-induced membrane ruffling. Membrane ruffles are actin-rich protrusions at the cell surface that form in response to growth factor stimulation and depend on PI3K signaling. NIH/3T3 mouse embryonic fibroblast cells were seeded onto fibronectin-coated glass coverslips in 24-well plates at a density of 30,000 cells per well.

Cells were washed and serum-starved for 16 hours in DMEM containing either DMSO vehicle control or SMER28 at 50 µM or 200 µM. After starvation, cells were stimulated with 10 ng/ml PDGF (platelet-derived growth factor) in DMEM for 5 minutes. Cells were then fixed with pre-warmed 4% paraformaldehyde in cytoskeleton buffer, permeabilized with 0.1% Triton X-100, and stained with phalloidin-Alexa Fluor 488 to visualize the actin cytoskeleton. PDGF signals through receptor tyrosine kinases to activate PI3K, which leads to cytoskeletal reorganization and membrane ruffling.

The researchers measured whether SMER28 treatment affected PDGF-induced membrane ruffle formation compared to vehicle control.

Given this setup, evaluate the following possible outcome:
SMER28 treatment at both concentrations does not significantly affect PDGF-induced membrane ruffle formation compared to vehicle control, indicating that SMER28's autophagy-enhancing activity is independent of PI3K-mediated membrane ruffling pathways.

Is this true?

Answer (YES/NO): NO